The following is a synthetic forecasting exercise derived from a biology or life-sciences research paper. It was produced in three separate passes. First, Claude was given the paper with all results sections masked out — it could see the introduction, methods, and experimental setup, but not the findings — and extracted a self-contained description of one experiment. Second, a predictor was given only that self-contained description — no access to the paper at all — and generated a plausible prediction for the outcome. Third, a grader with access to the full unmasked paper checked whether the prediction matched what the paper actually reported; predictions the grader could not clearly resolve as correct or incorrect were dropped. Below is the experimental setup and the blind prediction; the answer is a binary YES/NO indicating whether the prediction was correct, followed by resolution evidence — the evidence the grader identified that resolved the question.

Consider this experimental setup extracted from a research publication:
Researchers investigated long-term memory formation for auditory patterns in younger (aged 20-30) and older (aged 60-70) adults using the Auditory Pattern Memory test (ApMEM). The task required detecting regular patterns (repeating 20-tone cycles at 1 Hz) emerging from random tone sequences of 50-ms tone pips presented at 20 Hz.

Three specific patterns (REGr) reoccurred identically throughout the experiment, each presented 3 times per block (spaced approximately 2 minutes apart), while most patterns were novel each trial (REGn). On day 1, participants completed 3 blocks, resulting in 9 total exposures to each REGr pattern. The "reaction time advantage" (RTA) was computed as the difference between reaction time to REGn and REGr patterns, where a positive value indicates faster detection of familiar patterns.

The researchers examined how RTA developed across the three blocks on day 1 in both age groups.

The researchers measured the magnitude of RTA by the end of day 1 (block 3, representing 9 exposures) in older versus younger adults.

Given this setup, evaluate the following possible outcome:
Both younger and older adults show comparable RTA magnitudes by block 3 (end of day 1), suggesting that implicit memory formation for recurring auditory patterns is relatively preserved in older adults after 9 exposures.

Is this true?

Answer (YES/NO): NO